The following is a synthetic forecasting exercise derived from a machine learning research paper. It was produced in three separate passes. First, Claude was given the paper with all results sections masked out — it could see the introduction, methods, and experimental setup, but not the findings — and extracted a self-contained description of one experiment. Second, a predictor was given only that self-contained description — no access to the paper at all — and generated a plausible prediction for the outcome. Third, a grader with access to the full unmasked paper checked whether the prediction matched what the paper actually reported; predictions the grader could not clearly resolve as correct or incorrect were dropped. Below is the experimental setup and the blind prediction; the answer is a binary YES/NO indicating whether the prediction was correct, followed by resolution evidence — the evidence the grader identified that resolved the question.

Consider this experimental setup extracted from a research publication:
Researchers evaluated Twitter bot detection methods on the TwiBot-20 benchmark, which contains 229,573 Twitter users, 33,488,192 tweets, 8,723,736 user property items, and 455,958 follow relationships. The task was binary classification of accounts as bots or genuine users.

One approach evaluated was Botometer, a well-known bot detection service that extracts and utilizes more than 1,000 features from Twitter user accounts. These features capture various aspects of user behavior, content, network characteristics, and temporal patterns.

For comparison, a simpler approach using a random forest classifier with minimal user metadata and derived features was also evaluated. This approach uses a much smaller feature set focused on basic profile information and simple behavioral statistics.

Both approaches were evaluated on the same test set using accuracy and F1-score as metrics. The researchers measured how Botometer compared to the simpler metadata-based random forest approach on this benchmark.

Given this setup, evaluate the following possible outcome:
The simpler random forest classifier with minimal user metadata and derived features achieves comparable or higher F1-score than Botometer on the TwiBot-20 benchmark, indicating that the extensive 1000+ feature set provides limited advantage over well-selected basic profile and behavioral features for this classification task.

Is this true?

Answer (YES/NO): YES